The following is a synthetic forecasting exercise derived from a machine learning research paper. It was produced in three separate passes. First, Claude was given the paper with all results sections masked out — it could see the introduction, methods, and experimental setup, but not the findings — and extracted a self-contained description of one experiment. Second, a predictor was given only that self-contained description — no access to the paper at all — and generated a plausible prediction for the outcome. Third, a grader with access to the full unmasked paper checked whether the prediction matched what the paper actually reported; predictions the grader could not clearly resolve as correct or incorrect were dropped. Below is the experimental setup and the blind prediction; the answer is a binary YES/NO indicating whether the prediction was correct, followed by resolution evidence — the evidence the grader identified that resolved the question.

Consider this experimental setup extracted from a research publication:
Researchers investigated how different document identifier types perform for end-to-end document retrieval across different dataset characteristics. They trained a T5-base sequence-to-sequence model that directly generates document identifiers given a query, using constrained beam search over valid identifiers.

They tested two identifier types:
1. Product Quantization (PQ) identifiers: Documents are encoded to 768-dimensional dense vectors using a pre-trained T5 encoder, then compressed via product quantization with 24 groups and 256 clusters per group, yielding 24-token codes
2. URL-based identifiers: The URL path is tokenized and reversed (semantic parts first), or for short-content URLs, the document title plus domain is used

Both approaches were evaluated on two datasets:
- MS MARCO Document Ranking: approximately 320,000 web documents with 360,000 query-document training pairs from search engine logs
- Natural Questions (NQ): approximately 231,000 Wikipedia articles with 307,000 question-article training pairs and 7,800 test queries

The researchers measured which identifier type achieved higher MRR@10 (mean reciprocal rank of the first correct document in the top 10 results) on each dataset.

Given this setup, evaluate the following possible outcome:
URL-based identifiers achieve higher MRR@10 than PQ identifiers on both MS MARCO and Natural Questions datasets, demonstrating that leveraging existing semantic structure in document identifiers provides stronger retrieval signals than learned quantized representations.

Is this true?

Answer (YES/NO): NO